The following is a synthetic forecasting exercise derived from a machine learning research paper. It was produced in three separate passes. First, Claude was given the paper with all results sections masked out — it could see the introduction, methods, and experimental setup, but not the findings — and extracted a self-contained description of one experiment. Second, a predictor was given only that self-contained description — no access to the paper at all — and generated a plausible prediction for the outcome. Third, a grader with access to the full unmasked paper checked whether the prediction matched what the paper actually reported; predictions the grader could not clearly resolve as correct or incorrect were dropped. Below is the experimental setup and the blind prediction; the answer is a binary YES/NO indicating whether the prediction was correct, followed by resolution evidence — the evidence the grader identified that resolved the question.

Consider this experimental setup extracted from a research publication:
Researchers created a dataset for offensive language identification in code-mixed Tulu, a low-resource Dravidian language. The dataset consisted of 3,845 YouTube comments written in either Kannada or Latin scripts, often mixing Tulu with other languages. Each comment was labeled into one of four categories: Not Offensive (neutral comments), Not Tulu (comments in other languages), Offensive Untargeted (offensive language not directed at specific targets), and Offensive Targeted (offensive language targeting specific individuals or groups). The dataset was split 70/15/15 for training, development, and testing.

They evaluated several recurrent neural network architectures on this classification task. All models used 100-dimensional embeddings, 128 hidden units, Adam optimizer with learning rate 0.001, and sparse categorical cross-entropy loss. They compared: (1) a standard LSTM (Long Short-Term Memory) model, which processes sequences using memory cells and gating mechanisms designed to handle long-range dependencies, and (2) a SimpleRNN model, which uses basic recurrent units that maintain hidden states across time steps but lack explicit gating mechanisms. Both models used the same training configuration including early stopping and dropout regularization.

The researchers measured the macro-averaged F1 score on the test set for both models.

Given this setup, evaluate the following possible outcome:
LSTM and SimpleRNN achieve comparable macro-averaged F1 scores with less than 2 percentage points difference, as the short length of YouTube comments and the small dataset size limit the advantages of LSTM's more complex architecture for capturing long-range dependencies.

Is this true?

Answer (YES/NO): NO